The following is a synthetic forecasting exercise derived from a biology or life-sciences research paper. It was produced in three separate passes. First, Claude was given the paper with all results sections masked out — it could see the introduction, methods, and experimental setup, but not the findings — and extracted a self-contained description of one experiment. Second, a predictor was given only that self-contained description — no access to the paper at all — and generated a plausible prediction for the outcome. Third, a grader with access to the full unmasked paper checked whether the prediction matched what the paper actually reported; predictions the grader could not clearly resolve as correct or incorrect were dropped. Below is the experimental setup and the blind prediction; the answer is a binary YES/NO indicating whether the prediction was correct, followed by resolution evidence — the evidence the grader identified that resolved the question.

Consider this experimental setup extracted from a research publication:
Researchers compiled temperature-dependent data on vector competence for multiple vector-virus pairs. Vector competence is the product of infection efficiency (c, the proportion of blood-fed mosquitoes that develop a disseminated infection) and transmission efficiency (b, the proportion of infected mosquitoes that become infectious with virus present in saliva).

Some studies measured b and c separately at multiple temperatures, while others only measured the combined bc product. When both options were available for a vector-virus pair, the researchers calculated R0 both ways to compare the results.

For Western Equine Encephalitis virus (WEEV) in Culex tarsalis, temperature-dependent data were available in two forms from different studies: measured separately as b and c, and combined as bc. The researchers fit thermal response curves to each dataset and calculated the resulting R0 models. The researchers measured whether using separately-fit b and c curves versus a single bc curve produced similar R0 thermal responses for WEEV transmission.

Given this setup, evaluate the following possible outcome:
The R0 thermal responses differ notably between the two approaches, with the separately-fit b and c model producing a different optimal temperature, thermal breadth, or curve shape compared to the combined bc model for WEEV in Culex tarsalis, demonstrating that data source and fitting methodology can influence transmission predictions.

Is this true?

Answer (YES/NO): NO